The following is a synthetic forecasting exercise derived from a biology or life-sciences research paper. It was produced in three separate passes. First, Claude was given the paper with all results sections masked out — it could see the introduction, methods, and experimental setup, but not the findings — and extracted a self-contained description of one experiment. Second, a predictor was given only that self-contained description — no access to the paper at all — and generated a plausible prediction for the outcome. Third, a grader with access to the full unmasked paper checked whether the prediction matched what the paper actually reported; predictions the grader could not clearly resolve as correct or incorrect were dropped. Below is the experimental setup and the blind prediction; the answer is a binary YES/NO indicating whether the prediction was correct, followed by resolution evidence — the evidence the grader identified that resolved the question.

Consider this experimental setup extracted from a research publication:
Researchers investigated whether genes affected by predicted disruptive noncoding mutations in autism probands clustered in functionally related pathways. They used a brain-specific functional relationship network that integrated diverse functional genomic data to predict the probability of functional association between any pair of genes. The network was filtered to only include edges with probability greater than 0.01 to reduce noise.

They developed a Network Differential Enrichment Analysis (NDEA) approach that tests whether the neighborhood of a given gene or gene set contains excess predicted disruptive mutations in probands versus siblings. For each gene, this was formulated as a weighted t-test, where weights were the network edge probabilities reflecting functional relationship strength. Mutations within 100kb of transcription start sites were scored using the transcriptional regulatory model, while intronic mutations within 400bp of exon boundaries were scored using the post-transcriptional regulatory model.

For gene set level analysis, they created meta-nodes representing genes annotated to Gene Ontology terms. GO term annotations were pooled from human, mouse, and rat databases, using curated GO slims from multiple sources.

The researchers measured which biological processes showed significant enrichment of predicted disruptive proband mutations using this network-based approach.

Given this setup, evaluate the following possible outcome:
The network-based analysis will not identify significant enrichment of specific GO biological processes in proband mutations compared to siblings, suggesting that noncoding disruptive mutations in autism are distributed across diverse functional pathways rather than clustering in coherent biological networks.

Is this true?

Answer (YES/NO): NO